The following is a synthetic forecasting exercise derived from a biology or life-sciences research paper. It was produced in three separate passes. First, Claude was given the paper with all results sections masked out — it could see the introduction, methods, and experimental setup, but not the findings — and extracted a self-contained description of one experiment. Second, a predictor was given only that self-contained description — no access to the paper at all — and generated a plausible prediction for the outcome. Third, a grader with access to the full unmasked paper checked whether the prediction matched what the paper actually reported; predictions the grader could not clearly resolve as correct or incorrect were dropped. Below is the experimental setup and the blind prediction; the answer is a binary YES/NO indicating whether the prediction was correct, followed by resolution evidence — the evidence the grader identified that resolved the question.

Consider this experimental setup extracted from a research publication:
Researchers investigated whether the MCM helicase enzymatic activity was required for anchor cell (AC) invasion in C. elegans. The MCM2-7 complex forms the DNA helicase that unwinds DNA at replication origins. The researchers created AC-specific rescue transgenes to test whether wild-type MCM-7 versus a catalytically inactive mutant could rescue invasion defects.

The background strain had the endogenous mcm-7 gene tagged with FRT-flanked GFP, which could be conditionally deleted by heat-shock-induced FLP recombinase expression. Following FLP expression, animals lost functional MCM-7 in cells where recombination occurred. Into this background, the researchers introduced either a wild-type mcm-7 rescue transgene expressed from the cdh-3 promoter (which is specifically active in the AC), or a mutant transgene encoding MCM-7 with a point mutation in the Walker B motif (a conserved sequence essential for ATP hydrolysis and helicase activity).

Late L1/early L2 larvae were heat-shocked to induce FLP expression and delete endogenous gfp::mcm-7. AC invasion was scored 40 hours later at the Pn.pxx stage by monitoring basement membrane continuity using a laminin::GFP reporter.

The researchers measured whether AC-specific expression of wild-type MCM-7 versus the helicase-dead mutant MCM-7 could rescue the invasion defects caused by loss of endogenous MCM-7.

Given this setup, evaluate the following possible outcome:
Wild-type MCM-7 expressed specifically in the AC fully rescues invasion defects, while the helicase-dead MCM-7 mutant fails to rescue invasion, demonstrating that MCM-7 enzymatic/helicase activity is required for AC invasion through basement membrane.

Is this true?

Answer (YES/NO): NO